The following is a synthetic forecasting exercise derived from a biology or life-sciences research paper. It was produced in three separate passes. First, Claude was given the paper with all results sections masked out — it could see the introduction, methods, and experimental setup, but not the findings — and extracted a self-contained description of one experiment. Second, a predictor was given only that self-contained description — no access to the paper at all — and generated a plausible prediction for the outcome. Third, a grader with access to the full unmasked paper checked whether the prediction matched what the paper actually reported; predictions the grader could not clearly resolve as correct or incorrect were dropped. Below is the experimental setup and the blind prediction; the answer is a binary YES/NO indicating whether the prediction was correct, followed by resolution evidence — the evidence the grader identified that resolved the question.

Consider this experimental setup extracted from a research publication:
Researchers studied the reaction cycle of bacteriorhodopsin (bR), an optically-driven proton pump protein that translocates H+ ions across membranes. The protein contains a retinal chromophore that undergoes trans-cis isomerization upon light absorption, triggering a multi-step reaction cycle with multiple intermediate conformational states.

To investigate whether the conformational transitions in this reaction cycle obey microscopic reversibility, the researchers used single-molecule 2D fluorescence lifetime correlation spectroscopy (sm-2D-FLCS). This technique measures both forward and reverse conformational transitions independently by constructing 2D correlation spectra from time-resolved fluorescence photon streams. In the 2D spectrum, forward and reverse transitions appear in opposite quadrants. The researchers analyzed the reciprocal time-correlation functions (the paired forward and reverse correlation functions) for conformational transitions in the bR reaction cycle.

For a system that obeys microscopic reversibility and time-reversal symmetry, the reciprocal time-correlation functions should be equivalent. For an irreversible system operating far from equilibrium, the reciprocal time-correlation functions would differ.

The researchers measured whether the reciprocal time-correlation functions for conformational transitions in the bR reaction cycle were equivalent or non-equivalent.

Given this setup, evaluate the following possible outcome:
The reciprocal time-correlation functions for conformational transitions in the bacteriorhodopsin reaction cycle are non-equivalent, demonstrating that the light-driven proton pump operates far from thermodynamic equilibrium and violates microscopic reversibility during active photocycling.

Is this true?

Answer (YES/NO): YES